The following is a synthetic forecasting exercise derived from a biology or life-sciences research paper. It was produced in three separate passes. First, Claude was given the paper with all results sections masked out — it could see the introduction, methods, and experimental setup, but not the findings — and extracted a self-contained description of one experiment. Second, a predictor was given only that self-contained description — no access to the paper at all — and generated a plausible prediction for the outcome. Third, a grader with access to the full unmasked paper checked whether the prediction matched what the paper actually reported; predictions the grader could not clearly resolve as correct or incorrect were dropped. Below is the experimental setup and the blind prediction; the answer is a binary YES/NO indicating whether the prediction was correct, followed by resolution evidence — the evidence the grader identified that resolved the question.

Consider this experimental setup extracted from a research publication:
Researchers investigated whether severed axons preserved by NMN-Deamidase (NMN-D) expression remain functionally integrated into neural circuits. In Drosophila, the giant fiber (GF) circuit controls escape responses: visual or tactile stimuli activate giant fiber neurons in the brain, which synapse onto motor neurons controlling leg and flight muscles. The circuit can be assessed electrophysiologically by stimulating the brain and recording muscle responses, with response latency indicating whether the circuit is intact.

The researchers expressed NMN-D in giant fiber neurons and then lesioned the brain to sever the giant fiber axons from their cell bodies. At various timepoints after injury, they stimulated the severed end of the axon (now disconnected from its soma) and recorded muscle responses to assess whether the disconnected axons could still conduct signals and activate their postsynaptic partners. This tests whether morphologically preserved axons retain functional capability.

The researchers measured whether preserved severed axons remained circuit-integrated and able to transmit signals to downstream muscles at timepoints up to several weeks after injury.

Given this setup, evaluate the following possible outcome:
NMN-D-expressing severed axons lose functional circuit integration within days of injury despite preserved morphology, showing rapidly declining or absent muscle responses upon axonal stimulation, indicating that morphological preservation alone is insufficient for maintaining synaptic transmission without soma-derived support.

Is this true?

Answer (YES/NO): NO